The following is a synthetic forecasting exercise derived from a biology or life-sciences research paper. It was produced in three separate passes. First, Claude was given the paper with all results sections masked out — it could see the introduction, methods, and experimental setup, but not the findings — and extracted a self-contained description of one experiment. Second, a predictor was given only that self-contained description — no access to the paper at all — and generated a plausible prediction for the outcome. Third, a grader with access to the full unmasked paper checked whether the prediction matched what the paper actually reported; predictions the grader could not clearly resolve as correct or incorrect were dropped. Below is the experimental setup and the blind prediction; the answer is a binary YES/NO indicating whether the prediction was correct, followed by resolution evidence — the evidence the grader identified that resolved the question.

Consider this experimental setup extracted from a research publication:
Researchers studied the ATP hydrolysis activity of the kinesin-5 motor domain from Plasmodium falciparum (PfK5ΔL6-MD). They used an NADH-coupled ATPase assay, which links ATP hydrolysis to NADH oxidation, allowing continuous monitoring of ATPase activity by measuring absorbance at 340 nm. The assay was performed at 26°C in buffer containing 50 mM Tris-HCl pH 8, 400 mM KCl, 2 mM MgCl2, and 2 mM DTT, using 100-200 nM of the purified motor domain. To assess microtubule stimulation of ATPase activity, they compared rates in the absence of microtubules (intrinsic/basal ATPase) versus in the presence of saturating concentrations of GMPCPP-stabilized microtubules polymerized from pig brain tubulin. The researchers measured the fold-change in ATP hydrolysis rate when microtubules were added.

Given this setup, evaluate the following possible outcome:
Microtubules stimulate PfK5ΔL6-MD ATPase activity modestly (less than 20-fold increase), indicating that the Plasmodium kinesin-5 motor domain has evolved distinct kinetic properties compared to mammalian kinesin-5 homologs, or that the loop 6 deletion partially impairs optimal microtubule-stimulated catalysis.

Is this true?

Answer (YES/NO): YES